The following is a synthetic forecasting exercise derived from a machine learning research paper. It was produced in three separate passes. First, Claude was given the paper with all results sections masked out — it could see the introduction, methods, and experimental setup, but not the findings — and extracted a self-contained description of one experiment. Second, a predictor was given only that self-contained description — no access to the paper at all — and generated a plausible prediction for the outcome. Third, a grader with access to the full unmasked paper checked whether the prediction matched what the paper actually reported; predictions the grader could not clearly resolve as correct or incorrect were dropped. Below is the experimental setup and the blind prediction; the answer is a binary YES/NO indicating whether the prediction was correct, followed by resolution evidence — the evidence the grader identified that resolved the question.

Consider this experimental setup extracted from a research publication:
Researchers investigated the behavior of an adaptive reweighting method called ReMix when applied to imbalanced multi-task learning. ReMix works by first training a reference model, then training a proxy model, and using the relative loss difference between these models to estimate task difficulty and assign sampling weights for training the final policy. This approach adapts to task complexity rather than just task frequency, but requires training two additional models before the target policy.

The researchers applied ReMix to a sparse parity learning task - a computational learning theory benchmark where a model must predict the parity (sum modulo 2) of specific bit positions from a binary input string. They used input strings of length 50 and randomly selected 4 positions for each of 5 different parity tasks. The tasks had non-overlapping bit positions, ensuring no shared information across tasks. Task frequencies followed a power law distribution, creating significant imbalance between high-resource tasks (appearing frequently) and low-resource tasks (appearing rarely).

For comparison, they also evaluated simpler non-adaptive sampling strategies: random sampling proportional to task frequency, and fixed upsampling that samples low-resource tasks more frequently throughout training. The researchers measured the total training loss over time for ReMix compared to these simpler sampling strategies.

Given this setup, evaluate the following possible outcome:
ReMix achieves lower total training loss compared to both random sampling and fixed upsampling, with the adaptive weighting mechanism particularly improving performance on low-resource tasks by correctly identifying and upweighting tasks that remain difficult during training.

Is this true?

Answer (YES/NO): NO